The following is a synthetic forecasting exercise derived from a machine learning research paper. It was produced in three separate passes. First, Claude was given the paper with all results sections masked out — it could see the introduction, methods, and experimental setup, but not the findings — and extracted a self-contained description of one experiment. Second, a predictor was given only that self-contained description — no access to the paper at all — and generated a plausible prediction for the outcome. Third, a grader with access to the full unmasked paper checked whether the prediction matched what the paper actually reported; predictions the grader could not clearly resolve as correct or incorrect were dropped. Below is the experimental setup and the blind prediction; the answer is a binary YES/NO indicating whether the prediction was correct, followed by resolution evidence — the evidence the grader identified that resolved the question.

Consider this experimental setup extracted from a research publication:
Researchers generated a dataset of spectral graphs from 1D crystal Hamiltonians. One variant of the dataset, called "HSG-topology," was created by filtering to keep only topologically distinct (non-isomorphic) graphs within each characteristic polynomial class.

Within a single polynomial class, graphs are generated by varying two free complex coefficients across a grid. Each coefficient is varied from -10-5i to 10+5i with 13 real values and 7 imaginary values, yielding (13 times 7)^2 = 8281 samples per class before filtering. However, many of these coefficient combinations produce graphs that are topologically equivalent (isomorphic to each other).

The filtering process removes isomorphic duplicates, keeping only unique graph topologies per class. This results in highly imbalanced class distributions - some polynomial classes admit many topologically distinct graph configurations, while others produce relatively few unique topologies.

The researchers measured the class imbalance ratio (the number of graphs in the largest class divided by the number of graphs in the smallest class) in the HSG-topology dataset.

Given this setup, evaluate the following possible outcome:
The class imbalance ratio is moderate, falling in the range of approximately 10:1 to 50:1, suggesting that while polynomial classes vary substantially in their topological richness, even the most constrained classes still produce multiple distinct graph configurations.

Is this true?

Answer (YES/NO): NO